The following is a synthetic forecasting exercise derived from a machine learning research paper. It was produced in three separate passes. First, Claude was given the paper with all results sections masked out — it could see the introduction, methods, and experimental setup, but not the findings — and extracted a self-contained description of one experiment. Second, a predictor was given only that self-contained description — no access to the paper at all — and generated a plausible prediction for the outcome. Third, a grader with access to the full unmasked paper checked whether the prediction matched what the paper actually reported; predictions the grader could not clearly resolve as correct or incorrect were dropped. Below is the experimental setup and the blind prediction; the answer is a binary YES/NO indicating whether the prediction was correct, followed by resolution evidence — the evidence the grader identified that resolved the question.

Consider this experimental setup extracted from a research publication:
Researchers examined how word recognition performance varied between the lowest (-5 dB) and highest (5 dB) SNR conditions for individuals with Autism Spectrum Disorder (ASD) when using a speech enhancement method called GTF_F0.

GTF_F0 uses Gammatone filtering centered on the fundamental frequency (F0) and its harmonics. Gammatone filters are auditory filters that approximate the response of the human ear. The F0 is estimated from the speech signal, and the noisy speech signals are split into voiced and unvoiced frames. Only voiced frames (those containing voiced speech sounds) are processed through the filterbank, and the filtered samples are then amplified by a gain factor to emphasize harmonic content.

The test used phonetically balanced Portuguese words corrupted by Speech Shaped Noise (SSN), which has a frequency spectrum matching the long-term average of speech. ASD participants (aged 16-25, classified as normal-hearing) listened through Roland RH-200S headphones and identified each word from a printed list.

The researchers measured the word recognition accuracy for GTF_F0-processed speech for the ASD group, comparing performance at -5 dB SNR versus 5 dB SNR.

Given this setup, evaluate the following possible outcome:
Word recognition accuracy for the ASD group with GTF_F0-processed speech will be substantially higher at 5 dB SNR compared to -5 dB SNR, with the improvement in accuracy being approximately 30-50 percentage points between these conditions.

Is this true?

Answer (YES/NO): YES